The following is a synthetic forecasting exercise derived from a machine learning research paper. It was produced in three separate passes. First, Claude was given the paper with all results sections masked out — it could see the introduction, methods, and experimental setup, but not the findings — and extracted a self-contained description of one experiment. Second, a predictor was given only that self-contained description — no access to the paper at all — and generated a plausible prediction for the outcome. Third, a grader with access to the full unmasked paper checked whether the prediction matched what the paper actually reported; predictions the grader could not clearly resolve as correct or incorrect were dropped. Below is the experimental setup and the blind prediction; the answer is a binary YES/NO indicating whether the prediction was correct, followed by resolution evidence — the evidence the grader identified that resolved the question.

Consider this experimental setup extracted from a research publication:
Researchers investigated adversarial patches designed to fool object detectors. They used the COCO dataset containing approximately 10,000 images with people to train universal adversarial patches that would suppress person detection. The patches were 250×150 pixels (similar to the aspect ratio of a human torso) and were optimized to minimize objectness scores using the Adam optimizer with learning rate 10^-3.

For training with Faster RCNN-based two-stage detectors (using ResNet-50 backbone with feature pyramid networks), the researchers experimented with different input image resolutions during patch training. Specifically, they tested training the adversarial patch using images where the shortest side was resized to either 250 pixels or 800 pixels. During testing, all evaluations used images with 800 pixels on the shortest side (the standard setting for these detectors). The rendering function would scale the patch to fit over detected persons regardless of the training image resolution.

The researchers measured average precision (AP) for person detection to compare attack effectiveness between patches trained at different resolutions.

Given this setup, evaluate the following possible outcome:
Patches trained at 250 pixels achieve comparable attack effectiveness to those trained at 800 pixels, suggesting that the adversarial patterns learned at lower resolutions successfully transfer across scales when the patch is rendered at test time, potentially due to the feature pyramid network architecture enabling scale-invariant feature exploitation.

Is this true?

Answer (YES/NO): NO